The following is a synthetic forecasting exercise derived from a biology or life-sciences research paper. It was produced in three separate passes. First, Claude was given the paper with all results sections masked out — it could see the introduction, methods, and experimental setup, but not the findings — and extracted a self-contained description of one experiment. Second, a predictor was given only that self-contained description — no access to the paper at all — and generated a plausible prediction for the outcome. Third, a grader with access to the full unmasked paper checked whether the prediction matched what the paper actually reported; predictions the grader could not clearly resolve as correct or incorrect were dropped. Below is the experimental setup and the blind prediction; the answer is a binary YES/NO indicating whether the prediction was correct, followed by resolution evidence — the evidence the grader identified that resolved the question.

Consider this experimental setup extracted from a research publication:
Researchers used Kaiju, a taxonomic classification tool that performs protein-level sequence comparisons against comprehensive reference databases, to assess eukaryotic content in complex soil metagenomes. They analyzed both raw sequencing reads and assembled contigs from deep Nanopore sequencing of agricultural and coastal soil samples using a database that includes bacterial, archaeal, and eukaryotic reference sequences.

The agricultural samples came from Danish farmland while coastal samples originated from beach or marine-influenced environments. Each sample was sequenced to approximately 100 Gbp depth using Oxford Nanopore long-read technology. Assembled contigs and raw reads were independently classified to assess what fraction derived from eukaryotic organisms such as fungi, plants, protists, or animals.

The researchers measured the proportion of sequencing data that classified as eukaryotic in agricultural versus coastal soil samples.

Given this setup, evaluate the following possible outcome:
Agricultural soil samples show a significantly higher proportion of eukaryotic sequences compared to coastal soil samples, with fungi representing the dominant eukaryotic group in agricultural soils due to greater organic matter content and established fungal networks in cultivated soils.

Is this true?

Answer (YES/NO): NO